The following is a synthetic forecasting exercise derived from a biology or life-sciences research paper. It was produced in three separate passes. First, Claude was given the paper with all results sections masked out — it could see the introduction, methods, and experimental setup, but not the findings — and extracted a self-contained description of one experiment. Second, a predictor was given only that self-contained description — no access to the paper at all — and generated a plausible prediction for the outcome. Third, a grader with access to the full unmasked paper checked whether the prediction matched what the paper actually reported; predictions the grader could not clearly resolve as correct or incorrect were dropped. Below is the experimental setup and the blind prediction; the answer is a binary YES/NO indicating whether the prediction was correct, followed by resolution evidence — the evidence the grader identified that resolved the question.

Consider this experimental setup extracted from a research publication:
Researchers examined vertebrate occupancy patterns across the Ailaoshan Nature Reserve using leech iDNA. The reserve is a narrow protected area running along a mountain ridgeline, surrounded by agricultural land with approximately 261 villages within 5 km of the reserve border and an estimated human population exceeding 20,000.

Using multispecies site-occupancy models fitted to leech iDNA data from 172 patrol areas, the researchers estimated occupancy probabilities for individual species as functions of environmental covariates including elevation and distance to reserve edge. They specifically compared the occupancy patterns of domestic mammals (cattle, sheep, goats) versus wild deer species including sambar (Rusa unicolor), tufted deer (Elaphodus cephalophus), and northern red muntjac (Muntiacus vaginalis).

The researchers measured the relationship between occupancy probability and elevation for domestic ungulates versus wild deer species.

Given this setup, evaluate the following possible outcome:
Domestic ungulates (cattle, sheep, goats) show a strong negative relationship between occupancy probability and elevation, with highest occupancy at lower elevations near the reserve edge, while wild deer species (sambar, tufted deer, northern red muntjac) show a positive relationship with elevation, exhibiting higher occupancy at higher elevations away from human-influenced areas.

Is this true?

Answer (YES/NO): NO